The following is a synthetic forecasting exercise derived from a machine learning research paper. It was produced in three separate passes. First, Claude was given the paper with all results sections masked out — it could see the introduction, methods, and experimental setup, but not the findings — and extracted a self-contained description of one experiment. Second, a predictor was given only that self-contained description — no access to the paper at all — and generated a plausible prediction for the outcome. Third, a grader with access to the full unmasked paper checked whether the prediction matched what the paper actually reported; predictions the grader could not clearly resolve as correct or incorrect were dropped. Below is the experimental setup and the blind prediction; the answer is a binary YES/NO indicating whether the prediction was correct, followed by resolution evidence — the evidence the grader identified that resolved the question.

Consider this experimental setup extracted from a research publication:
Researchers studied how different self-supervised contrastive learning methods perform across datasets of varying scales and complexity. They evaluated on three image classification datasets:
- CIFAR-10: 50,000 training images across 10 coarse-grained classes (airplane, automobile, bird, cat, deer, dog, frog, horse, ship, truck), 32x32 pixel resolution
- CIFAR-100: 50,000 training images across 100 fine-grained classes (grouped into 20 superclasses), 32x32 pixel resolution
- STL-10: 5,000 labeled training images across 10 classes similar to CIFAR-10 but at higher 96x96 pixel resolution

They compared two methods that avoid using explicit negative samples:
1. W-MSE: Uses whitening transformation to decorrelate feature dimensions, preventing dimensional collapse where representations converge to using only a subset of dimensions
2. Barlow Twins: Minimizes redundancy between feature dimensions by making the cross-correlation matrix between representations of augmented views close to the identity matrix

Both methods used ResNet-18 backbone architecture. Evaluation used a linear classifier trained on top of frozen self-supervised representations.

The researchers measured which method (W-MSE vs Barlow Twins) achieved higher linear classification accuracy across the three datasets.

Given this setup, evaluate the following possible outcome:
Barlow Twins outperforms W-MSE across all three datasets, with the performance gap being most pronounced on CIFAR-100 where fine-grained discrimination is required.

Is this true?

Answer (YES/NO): NO